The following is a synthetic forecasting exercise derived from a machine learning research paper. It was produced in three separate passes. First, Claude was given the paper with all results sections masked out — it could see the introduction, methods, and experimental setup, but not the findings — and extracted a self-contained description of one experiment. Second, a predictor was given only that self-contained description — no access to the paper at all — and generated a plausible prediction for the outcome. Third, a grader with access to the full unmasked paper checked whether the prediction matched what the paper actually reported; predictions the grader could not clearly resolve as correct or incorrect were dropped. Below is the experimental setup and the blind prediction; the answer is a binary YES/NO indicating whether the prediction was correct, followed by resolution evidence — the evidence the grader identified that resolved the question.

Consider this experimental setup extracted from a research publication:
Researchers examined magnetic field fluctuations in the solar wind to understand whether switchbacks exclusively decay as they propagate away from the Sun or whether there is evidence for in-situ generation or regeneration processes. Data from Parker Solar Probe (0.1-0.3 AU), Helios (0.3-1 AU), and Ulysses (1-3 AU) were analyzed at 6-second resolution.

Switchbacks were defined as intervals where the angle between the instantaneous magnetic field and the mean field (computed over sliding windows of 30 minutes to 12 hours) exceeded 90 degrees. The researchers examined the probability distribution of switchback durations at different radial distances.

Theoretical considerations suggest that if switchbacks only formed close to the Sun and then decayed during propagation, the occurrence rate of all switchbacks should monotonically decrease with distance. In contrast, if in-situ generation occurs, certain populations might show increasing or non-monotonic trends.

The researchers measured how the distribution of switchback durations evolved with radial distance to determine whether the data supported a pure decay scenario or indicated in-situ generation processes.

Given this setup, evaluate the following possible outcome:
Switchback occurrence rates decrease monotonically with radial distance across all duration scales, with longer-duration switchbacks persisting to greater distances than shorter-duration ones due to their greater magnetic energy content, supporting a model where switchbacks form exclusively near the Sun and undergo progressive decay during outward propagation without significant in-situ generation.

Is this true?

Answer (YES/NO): NO